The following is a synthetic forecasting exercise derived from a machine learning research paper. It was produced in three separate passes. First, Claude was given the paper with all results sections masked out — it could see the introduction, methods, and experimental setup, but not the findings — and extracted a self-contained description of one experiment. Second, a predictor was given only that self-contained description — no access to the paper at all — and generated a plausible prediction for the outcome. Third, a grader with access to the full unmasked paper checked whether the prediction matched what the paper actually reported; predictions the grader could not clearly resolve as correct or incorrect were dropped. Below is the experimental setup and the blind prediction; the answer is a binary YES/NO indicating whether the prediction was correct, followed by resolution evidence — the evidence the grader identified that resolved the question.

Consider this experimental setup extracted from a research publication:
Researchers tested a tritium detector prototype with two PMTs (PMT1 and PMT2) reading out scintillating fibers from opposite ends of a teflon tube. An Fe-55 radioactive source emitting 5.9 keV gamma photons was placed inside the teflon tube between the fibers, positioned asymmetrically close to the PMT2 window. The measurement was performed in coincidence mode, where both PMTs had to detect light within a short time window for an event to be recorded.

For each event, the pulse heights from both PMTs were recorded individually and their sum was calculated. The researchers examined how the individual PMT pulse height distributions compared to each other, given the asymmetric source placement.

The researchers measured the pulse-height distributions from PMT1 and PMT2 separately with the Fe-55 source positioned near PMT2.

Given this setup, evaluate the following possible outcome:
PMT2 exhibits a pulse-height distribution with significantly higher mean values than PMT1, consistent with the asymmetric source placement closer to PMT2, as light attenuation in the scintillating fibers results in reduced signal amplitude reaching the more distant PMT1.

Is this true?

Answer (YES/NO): NO